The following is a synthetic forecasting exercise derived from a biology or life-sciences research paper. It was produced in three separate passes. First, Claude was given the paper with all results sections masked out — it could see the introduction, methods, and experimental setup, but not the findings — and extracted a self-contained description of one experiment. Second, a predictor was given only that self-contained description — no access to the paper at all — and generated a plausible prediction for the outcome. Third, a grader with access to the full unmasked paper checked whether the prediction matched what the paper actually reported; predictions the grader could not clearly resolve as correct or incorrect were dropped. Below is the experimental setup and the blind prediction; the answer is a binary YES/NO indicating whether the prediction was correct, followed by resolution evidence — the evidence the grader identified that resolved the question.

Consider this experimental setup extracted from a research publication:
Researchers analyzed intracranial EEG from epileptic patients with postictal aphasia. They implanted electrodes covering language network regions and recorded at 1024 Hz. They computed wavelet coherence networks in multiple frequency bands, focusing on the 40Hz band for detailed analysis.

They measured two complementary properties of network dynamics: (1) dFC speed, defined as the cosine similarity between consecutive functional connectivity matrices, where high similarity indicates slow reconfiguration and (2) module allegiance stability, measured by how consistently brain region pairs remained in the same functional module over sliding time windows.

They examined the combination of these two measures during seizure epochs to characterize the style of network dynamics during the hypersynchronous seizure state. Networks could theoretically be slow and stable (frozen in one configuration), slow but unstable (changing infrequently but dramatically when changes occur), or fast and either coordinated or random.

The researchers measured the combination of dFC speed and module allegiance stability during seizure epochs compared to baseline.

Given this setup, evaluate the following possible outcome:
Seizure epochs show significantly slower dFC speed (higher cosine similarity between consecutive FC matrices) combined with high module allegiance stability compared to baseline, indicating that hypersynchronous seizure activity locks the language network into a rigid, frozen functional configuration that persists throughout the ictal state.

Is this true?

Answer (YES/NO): NO